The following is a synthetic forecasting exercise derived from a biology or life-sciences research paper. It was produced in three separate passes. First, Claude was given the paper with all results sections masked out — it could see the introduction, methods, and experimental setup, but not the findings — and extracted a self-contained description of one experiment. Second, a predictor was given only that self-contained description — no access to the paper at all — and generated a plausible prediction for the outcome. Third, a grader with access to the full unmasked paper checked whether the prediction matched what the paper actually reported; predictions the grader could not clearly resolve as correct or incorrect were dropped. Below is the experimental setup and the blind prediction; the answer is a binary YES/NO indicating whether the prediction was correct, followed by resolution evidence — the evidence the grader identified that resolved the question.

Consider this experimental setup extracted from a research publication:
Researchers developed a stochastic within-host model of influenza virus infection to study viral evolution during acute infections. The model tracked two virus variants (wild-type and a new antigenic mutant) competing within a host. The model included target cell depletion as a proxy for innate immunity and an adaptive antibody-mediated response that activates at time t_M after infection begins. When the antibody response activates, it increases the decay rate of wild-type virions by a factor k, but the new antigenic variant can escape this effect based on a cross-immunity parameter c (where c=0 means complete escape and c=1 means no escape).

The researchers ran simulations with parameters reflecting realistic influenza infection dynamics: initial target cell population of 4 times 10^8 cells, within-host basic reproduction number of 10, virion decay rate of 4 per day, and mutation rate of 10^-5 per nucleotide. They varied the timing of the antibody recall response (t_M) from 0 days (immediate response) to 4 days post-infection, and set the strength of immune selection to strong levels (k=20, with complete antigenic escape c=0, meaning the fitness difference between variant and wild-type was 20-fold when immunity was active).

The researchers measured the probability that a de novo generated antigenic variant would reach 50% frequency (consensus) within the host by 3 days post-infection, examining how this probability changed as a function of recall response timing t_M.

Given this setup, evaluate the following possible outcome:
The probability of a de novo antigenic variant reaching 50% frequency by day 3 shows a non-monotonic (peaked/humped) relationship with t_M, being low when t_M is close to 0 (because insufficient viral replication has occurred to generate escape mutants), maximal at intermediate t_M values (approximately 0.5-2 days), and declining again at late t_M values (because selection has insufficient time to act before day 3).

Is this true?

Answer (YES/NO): NO